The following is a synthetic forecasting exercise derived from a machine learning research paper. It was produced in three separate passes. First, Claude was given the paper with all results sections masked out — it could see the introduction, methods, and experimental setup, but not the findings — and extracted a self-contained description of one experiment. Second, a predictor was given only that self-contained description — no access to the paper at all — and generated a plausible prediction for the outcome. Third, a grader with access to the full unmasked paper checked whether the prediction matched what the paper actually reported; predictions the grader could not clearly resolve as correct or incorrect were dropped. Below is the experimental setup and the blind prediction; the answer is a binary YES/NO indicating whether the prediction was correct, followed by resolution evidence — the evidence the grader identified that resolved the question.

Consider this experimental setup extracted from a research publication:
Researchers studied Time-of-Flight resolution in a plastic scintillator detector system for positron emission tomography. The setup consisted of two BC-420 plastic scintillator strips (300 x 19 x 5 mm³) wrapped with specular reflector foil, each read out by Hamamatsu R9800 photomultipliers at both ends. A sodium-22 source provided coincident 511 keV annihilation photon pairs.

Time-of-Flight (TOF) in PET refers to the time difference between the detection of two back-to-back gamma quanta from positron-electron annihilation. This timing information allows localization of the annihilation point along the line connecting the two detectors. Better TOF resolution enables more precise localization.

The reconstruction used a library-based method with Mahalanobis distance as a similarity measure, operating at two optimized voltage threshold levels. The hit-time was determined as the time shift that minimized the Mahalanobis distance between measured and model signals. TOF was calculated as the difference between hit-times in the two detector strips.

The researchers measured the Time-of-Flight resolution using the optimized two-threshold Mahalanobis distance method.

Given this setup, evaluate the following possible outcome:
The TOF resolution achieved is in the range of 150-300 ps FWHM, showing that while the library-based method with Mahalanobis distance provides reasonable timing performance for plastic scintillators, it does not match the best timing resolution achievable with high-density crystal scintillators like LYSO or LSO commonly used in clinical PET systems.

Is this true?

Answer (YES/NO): NO